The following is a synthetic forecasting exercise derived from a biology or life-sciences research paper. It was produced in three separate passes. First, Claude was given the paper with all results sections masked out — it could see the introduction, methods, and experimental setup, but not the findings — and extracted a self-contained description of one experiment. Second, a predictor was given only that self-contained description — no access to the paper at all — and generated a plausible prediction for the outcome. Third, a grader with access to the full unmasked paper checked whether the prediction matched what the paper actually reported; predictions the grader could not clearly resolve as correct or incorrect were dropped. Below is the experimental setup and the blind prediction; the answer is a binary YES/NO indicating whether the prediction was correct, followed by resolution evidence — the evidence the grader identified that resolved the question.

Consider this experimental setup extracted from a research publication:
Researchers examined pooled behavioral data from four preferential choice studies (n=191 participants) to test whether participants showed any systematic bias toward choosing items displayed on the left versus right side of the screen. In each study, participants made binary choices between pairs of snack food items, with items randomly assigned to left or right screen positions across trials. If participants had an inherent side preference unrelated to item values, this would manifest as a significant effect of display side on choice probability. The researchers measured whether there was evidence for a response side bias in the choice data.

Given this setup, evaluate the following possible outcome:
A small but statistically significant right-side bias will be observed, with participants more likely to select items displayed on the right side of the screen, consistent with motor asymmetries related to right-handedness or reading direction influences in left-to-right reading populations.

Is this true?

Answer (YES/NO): NO